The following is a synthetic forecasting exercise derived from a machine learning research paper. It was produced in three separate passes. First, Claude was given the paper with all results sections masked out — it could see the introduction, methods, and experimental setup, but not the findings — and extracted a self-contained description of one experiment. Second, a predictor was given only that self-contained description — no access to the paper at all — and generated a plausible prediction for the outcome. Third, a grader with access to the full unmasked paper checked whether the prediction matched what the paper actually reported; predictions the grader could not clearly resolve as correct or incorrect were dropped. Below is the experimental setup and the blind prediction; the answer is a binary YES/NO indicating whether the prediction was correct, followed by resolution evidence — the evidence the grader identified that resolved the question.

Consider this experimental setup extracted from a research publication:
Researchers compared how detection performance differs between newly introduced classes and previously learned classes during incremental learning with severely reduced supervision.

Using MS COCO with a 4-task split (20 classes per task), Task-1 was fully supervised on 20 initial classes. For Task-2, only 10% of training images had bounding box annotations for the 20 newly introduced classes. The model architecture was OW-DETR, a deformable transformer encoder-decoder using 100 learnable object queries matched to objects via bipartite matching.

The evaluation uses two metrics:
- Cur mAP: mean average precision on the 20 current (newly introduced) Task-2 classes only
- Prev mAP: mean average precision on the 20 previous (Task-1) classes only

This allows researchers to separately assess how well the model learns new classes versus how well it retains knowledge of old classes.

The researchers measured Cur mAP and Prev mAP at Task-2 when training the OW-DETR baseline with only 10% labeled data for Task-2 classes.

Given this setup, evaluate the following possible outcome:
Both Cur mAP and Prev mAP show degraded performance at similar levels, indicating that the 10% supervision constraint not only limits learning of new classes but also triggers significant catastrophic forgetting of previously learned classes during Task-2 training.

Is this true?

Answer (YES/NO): NO